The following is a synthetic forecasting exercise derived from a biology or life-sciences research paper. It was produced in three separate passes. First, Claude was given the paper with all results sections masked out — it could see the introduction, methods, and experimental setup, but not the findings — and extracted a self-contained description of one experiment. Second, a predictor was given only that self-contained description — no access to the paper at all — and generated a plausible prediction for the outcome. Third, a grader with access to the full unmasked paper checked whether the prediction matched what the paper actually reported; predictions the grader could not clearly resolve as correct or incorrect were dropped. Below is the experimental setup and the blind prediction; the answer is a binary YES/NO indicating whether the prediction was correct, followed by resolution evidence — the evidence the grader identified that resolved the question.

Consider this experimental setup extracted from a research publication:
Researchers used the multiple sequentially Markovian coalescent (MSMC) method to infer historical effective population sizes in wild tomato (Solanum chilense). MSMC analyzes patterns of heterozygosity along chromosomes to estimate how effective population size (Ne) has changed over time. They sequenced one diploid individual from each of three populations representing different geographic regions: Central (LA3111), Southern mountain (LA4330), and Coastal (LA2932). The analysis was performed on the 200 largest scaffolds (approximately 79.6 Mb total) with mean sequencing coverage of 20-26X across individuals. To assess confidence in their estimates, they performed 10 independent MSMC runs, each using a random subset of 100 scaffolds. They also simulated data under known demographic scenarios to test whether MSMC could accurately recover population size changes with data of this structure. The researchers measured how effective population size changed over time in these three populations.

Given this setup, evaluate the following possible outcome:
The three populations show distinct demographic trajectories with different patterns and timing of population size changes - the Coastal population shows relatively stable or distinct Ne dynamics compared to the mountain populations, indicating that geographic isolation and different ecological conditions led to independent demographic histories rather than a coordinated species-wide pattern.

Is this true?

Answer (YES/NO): NO